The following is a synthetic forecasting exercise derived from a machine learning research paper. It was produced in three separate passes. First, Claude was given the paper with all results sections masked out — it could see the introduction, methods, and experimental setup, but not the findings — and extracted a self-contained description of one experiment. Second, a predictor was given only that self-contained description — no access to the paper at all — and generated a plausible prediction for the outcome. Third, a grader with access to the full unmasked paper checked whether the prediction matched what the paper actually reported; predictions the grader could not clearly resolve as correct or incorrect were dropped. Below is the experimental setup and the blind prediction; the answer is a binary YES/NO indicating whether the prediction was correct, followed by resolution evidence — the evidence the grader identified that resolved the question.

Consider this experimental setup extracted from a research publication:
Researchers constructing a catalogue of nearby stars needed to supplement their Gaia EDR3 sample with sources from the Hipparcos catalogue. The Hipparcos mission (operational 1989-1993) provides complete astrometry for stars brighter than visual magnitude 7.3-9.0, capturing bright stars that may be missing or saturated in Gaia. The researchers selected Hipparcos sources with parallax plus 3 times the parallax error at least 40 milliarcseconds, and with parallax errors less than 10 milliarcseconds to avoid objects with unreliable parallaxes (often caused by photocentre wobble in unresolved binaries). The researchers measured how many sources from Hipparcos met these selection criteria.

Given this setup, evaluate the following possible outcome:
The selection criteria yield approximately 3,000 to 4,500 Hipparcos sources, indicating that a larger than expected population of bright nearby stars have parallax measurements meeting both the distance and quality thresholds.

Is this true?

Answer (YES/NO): NO